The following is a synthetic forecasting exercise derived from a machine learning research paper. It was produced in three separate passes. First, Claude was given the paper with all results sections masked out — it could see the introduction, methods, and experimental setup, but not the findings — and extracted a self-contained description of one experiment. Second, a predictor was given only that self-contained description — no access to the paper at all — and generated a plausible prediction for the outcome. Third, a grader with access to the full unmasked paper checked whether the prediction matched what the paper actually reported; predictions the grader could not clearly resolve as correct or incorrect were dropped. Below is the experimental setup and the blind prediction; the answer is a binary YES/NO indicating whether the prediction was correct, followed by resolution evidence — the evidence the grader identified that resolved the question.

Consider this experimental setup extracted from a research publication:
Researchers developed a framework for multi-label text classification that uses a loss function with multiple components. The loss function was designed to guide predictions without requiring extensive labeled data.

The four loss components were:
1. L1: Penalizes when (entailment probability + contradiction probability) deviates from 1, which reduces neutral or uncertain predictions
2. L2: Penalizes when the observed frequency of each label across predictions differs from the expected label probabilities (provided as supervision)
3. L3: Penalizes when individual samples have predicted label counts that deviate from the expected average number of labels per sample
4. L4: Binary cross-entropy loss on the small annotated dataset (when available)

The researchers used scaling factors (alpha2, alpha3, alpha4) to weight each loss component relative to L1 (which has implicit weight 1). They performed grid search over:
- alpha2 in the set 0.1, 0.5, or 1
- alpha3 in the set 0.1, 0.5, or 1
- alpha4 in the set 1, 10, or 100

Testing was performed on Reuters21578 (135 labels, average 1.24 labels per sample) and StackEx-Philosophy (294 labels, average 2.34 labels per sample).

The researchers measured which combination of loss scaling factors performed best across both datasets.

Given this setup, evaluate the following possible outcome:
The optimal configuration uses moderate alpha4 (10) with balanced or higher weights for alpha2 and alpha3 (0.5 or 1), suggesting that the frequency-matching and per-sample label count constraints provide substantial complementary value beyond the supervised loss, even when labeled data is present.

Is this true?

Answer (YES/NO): NO